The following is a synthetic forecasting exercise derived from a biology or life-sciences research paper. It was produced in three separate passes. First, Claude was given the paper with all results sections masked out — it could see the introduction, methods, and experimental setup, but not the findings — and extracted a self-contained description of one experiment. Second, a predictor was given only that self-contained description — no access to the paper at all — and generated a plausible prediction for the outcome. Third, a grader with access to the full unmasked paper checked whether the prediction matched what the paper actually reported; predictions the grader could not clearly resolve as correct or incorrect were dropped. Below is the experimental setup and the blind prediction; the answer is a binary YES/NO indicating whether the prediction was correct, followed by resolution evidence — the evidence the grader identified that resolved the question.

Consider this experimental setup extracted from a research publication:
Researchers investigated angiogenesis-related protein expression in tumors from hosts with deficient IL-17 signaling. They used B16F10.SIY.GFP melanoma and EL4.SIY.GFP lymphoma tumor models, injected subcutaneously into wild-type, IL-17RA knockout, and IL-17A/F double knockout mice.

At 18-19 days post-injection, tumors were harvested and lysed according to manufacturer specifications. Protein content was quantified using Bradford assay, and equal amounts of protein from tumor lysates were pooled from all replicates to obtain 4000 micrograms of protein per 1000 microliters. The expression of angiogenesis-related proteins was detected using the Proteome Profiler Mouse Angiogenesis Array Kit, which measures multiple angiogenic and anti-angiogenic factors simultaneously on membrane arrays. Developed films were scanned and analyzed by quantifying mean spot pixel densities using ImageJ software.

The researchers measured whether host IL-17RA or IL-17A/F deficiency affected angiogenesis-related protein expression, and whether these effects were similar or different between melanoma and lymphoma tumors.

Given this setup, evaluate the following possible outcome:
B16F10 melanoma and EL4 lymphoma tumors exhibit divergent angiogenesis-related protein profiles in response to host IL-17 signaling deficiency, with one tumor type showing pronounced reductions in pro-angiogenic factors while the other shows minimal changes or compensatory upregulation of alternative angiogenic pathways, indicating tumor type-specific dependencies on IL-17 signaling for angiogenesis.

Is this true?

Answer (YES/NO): NO